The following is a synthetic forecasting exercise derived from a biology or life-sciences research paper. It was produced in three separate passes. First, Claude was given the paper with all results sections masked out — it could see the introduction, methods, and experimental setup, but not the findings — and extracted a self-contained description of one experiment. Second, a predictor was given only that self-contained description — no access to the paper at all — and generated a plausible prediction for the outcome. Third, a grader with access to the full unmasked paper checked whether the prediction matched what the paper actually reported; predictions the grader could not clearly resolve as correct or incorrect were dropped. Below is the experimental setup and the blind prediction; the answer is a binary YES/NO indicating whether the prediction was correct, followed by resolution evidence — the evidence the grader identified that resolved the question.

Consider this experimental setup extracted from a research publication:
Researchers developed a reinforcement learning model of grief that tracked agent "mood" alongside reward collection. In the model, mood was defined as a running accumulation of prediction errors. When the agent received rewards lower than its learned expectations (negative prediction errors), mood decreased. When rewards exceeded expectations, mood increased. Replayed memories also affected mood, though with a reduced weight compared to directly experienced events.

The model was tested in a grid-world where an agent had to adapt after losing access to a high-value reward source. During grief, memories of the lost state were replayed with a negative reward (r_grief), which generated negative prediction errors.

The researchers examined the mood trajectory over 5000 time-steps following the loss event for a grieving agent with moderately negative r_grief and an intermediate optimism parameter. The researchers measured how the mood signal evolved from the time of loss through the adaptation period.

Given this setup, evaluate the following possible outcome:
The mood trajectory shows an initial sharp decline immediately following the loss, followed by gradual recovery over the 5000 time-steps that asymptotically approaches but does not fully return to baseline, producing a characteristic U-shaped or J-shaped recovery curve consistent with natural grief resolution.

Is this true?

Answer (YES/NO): NO